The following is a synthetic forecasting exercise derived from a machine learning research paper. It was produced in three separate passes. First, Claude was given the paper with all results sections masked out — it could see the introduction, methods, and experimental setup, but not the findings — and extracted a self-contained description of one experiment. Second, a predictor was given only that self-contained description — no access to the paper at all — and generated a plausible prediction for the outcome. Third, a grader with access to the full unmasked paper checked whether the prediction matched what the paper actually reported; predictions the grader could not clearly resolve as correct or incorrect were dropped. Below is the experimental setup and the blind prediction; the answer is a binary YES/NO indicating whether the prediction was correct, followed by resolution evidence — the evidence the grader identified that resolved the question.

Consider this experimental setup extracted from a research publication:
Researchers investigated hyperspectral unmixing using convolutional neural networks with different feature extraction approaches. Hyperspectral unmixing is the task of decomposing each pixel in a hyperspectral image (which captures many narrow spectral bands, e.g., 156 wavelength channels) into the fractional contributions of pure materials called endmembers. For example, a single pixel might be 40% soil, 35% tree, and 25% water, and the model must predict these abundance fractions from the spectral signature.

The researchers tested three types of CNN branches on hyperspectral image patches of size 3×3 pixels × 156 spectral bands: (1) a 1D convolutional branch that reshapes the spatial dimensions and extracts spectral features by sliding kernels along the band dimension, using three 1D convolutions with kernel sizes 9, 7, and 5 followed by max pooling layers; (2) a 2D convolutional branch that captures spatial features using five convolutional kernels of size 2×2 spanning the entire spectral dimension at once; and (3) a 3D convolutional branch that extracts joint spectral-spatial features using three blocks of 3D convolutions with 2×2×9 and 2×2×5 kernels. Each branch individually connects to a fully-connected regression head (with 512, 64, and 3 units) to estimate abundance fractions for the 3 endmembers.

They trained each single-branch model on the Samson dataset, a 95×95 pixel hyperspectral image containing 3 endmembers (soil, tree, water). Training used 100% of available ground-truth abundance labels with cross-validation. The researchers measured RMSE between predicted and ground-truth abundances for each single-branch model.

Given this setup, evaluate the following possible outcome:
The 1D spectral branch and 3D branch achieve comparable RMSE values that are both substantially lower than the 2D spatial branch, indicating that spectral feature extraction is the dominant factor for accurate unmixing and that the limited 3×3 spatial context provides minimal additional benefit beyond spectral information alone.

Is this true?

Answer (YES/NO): YES